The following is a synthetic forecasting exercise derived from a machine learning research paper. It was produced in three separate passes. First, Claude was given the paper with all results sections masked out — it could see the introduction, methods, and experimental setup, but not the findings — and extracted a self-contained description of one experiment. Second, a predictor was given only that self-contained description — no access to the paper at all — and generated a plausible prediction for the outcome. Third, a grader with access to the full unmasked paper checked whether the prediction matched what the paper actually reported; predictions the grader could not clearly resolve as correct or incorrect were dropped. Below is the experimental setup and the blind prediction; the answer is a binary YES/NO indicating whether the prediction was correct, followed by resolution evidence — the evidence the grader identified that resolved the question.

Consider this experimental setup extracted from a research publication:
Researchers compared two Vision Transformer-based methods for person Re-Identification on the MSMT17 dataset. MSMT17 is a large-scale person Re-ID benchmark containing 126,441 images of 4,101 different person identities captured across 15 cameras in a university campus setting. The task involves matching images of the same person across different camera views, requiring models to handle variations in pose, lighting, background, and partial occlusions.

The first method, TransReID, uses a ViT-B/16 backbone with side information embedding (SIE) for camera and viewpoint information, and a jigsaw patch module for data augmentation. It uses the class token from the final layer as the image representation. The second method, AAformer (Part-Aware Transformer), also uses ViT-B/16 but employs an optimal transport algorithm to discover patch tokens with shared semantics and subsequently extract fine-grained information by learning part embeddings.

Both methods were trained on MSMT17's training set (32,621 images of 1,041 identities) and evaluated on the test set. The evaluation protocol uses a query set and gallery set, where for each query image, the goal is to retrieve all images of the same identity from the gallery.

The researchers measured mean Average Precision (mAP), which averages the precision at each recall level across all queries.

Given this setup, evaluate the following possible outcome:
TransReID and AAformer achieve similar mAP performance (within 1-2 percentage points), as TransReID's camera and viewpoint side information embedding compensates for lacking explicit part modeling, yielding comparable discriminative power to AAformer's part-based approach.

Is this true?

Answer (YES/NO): NO